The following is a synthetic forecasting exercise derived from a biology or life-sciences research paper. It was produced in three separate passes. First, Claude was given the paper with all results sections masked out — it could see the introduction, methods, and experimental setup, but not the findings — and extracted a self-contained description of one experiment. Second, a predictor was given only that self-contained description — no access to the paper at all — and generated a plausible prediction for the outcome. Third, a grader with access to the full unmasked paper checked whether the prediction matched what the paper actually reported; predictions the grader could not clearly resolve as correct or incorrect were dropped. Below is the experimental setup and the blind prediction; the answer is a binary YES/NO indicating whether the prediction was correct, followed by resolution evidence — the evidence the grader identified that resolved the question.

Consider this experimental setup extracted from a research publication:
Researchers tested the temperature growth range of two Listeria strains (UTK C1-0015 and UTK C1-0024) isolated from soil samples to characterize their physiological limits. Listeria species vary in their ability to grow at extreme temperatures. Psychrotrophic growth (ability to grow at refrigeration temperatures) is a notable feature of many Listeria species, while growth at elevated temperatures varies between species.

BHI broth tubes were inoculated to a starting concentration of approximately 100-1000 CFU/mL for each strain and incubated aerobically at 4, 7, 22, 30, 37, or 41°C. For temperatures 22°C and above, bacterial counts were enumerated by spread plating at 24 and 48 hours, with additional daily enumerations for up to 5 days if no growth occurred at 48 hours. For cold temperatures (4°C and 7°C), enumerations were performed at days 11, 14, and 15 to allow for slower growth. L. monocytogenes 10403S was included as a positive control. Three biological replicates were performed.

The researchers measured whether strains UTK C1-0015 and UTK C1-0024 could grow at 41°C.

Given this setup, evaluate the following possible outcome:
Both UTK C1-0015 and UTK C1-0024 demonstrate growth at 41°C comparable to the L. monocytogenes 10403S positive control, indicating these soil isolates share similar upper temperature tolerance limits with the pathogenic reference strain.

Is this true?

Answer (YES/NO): NO